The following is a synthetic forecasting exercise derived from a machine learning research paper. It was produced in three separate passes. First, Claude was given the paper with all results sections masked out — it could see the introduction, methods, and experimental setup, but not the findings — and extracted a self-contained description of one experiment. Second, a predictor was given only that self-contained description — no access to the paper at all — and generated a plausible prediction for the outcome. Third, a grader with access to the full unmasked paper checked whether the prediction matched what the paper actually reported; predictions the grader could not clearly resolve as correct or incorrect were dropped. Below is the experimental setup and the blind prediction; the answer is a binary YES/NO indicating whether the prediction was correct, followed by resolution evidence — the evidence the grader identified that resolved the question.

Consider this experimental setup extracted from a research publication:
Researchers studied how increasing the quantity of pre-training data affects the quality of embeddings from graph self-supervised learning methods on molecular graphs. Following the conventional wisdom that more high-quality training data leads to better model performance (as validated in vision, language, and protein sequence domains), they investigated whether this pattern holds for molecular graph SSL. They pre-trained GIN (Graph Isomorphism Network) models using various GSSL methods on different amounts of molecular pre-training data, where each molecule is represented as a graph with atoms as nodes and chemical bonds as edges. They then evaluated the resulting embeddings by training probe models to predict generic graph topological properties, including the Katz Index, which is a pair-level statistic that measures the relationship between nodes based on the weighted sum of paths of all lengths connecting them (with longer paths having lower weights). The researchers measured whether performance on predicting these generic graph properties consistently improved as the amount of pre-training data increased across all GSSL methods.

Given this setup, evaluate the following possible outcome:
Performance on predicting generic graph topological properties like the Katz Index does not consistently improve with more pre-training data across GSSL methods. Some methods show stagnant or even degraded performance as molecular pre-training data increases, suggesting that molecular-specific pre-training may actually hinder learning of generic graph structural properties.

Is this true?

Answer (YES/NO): NO